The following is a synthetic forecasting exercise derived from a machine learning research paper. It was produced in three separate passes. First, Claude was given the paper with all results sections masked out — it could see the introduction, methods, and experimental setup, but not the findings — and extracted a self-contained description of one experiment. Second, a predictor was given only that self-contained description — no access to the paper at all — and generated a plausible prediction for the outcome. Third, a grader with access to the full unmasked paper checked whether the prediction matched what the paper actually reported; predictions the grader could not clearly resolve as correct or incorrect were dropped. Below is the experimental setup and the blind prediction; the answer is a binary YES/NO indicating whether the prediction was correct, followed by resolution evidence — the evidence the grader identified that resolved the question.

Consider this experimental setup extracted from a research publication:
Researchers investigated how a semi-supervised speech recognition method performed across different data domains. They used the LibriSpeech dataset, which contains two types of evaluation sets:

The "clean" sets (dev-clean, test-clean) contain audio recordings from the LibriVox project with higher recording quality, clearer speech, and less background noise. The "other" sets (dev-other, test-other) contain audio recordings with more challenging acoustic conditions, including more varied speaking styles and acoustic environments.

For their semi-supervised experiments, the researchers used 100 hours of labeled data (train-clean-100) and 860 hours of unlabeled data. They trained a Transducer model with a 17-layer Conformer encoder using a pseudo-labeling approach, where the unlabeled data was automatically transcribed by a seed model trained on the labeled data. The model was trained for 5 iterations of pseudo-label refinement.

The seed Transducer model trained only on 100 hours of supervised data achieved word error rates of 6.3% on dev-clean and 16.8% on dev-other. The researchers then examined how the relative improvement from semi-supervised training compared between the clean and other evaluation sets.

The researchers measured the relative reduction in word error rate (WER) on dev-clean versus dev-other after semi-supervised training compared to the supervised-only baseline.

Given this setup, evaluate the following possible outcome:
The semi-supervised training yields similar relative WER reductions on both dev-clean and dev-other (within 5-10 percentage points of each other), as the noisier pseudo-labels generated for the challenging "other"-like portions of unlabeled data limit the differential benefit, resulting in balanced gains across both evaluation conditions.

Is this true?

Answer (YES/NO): NO